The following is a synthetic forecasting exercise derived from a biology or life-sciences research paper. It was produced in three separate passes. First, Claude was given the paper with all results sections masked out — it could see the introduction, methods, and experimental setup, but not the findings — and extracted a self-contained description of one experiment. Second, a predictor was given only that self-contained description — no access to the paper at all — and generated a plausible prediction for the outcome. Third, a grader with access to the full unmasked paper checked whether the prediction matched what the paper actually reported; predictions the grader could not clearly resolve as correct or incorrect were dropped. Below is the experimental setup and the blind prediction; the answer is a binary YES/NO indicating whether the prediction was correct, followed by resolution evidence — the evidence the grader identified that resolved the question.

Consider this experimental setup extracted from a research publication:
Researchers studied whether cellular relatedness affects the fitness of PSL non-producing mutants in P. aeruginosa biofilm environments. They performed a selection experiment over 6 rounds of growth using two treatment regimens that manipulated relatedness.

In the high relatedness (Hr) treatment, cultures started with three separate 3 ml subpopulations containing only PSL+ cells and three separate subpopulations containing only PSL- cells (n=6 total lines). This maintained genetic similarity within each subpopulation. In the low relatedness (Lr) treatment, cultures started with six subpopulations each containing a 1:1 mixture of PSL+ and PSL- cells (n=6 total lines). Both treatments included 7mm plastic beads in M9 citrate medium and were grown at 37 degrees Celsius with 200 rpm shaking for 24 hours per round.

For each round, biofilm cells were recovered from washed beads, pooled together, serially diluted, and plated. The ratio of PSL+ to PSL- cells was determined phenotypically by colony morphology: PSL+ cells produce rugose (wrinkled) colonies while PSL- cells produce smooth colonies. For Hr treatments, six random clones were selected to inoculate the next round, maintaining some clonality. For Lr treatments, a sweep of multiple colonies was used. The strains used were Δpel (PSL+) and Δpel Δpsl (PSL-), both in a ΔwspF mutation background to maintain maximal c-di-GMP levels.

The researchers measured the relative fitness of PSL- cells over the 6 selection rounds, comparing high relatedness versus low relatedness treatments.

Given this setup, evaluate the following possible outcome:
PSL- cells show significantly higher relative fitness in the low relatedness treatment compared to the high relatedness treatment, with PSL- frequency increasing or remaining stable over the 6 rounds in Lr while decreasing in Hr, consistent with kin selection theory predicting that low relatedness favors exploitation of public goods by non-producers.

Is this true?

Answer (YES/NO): NO